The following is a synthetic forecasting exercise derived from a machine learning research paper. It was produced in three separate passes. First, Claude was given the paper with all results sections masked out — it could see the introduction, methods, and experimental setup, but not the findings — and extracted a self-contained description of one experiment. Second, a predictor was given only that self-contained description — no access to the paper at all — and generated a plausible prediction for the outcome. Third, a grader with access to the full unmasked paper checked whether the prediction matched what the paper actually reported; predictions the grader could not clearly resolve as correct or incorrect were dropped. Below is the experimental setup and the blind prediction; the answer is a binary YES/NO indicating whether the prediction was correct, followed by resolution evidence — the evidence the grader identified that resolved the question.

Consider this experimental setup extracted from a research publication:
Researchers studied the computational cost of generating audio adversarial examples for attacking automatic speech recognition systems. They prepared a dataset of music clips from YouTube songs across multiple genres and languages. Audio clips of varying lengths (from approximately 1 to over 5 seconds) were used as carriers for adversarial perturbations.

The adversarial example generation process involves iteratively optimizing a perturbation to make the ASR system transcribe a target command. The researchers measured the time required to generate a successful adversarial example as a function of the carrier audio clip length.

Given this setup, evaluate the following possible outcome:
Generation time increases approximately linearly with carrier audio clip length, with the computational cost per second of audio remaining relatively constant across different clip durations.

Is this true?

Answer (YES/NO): YES